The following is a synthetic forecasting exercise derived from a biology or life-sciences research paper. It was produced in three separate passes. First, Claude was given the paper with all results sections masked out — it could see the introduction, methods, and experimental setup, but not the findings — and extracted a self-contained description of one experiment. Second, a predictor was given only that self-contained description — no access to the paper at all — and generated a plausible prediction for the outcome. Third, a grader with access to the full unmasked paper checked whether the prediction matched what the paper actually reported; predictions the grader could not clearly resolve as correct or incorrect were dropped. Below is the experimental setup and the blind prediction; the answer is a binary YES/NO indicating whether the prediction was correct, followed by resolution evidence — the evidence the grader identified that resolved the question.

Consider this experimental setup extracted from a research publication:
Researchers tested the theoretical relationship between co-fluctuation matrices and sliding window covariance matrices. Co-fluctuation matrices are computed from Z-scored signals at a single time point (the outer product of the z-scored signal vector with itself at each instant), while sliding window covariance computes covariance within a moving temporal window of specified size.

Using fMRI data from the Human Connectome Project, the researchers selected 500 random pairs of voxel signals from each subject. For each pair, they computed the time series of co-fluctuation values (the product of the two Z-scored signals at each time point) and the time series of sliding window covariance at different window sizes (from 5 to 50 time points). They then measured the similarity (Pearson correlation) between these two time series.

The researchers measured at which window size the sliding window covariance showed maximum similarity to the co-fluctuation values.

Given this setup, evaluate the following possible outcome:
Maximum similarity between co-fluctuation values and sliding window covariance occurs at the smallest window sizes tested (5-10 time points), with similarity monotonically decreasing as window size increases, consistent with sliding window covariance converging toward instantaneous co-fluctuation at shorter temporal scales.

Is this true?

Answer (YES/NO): YES